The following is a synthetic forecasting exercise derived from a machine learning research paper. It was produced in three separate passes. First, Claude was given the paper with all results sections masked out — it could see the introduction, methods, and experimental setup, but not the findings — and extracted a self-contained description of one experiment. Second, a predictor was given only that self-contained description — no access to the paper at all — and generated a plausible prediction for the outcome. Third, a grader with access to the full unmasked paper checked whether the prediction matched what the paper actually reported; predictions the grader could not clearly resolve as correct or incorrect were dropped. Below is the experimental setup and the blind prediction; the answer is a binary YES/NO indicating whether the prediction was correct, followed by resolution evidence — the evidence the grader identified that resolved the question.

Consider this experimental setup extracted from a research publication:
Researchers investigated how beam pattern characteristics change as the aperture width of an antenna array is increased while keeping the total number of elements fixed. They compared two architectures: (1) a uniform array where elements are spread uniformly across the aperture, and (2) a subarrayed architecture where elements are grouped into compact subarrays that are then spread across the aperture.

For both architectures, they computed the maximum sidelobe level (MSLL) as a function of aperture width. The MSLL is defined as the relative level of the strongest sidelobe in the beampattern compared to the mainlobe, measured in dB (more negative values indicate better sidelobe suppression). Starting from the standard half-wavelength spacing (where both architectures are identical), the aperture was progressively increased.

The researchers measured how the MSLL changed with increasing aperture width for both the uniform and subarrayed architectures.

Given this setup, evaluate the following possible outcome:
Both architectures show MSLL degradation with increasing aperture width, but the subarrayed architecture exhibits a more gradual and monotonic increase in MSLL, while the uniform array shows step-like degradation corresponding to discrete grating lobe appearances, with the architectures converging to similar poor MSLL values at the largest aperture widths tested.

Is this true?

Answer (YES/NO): NO